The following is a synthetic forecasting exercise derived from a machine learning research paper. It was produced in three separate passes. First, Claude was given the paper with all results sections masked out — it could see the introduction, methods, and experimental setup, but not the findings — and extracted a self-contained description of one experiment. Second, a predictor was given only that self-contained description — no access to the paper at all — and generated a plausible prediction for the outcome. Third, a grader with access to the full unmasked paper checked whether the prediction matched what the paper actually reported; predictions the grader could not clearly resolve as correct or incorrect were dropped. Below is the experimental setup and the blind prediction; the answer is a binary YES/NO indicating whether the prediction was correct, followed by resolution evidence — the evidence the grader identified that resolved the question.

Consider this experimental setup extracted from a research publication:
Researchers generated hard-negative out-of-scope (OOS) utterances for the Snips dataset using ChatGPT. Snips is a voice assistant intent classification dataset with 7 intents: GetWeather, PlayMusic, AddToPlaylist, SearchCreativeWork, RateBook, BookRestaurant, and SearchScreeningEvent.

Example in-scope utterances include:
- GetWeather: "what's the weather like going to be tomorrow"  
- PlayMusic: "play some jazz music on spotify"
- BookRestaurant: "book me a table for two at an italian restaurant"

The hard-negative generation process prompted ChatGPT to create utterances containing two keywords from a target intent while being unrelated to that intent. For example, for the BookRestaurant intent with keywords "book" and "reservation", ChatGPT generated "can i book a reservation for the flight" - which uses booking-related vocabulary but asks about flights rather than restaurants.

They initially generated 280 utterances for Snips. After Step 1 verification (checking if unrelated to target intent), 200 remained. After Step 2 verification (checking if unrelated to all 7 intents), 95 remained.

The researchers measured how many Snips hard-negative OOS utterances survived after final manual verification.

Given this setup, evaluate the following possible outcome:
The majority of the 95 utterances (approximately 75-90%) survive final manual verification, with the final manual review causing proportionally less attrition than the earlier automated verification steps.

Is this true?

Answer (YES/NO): NO